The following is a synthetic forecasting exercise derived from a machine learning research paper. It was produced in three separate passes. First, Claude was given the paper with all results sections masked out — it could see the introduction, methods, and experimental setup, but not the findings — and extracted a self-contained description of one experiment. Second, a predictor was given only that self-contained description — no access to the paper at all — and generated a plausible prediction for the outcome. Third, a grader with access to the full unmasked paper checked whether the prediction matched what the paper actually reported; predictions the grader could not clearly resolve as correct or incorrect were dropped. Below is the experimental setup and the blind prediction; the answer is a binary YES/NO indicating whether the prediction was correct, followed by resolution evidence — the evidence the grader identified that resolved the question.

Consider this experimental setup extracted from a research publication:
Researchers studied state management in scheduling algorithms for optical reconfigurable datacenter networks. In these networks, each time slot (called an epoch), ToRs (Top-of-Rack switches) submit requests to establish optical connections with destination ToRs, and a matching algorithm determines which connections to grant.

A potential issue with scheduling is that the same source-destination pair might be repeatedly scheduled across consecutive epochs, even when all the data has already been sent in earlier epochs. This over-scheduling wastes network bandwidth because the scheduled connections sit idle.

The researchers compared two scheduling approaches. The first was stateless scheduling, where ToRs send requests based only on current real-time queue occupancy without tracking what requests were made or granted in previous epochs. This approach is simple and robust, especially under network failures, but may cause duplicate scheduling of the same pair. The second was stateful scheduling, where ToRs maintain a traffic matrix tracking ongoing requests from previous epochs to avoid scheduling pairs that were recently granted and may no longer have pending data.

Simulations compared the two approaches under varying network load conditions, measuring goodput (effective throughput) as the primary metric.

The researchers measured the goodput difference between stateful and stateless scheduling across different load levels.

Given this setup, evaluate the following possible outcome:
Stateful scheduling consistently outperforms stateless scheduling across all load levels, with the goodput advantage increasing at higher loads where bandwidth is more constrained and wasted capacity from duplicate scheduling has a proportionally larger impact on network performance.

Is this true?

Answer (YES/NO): NO